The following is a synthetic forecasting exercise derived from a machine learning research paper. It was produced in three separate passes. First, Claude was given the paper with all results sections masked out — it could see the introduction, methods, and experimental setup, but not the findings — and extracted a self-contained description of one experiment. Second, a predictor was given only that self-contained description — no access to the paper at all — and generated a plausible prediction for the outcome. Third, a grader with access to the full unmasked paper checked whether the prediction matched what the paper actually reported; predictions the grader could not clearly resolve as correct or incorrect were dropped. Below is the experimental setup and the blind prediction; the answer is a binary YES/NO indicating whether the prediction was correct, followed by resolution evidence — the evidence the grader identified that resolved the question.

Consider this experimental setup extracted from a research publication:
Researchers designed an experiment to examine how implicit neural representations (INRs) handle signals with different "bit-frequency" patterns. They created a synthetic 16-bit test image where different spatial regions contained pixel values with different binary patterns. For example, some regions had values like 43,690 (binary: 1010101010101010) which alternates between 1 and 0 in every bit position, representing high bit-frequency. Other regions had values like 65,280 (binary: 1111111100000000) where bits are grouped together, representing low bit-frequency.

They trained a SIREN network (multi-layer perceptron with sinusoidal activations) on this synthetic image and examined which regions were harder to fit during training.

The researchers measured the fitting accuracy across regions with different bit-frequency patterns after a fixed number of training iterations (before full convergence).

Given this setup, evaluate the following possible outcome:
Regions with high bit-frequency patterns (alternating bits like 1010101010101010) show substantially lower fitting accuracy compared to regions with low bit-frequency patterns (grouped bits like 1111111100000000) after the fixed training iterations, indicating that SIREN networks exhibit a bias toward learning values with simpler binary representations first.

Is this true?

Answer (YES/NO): YES